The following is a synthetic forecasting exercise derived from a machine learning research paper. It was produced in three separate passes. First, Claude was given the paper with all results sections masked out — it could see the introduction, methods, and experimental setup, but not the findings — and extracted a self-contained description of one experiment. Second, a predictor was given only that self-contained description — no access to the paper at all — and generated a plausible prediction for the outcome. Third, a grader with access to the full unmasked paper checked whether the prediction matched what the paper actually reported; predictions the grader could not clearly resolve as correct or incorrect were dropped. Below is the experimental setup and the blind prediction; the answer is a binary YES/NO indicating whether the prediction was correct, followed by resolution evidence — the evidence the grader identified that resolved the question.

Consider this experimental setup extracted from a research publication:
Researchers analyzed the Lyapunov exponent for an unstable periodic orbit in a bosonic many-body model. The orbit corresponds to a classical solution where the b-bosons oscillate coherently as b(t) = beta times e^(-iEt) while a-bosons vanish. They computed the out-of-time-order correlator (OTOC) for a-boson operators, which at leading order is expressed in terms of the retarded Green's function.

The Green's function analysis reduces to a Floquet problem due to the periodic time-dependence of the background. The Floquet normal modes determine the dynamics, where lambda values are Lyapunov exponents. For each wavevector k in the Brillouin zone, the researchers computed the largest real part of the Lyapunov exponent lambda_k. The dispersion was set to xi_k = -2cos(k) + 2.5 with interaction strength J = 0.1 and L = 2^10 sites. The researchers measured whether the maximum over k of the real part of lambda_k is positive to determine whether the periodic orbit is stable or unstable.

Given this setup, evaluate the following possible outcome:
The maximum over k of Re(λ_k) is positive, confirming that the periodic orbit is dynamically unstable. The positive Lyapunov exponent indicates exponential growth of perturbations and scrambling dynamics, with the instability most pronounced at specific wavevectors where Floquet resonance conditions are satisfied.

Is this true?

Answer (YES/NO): YES